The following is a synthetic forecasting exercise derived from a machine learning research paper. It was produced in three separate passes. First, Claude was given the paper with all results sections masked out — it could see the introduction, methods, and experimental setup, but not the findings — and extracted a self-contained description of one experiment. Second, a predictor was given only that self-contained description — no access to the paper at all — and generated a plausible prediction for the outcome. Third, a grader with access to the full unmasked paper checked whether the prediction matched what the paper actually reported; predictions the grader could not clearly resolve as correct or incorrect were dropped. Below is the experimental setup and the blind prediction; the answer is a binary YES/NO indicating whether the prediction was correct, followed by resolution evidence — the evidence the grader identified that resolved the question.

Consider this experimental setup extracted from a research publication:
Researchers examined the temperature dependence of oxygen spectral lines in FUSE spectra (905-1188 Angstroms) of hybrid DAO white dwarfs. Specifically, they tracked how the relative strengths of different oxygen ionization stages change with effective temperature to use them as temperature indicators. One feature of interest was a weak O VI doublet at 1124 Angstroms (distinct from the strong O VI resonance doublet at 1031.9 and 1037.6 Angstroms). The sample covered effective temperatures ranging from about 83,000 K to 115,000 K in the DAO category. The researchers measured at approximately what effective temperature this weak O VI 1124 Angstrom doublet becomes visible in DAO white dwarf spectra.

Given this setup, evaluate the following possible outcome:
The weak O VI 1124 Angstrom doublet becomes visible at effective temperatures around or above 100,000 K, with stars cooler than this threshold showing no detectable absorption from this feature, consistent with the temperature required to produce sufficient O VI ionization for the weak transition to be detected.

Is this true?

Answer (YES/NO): NO